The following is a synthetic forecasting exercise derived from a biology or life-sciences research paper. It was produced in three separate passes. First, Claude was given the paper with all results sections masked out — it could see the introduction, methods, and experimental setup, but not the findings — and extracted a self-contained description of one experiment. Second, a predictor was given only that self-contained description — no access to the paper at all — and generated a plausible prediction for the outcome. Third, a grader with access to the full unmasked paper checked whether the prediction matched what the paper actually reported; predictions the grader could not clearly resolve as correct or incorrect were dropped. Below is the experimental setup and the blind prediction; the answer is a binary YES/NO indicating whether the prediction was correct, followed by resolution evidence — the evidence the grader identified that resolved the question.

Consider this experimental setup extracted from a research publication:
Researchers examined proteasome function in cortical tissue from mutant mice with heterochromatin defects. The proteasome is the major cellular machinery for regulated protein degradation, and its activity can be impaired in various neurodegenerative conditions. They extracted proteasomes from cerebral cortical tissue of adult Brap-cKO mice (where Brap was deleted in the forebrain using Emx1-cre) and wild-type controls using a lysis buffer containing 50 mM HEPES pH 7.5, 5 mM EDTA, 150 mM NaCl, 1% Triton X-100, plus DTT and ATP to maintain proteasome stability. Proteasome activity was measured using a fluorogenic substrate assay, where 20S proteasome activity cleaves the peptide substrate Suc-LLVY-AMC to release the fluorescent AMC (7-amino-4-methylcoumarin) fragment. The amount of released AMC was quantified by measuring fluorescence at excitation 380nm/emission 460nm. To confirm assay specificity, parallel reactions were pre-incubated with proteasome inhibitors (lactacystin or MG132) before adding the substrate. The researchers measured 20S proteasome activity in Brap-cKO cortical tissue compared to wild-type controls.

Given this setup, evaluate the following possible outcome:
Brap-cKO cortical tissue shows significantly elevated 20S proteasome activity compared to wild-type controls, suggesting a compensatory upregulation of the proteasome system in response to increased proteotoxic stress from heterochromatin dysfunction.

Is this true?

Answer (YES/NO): NO